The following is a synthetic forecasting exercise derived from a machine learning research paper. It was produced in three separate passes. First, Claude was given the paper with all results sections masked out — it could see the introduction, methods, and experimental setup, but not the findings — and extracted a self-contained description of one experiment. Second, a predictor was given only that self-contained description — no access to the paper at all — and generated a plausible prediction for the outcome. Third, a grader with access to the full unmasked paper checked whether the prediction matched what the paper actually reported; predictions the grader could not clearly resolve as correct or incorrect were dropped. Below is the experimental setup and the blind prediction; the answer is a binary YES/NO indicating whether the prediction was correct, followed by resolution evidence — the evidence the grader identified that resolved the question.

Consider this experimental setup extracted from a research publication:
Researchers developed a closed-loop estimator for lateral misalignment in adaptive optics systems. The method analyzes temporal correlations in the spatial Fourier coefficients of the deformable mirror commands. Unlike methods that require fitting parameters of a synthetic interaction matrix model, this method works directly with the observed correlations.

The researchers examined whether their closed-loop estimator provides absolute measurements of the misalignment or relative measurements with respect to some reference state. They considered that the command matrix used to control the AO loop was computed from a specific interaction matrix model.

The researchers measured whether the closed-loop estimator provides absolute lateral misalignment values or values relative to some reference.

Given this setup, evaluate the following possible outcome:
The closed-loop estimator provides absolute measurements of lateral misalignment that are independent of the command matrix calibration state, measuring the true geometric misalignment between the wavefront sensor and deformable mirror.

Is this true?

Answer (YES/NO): NO